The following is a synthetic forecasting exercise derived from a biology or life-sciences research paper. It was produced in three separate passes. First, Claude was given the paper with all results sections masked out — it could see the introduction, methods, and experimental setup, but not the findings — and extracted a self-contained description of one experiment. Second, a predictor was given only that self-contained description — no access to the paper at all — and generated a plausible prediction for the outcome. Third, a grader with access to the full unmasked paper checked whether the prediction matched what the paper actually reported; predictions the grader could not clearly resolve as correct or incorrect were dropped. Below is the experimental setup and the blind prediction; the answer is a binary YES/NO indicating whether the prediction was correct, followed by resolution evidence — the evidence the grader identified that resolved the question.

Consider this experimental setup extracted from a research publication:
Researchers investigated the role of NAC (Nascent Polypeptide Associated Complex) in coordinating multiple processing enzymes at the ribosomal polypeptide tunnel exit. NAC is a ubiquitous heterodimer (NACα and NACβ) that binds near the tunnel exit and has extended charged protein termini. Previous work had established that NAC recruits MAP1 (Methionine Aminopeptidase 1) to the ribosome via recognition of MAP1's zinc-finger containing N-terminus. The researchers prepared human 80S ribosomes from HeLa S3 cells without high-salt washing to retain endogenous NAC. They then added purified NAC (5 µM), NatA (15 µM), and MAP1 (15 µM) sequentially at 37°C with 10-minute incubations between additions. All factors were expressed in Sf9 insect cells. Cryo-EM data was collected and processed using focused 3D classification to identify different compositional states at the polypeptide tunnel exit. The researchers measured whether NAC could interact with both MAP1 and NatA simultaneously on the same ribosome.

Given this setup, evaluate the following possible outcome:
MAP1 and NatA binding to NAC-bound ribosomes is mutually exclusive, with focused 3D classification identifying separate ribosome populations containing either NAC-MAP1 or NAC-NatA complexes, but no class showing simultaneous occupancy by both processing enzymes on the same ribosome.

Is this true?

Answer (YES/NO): NO